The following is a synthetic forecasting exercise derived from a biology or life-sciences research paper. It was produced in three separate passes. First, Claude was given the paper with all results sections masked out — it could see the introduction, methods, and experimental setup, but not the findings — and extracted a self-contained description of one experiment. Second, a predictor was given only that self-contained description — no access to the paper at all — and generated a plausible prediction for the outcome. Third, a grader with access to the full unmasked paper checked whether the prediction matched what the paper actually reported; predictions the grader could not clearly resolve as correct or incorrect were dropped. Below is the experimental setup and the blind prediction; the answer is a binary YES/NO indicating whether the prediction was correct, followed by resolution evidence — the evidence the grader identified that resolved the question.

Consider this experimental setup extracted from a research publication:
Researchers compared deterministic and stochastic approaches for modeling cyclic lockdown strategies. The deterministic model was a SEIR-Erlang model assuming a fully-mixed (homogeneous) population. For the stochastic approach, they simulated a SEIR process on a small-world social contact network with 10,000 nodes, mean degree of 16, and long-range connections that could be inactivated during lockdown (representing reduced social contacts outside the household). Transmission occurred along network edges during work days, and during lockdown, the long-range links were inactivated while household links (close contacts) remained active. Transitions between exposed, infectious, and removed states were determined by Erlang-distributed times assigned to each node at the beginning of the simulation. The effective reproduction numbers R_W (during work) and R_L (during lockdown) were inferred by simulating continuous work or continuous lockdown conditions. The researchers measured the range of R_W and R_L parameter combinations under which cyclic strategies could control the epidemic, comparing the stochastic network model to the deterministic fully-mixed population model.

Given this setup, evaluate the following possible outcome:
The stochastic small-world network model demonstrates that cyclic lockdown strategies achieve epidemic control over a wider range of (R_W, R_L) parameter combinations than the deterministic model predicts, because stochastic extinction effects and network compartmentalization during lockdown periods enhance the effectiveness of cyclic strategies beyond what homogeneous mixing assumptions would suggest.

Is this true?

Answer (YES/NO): YES